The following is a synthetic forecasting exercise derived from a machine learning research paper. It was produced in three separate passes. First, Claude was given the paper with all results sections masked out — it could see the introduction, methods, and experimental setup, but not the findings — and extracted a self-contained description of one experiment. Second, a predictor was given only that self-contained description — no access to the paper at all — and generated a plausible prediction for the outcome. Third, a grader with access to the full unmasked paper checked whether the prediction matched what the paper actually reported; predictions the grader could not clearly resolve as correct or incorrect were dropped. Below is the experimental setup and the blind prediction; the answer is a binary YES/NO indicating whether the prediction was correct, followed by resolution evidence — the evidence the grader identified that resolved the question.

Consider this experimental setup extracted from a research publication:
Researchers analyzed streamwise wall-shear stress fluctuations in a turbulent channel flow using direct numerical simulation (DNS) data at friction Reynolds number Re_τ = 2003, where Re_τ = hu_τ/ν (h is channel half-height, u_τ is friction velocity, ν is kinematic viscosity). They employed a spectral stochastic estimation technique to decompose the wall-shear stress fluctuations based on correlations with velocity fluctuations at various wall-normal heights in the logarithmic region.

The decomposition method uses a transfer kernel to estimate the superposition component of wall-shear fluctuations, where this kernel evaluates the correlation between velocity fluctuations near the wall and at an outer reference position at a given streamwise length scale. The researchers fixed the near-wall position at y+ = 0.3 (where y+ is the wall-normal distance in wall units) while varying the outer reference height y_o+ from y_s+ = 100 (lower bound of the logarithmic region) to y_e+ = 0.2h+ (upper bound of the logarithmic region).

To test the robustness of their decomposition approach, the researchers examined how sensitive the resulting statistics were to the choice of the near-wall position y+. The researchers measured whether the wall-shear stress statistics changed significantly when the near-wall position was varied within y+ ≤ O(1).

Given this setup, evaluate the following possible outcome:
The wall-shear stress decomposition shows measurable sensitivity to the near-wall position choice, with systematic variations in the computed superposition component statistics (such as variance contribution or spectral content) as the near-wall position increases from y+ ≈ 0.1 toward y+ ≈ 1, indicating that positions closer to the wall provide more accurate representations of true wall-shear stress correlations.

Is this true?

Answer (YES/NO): NO